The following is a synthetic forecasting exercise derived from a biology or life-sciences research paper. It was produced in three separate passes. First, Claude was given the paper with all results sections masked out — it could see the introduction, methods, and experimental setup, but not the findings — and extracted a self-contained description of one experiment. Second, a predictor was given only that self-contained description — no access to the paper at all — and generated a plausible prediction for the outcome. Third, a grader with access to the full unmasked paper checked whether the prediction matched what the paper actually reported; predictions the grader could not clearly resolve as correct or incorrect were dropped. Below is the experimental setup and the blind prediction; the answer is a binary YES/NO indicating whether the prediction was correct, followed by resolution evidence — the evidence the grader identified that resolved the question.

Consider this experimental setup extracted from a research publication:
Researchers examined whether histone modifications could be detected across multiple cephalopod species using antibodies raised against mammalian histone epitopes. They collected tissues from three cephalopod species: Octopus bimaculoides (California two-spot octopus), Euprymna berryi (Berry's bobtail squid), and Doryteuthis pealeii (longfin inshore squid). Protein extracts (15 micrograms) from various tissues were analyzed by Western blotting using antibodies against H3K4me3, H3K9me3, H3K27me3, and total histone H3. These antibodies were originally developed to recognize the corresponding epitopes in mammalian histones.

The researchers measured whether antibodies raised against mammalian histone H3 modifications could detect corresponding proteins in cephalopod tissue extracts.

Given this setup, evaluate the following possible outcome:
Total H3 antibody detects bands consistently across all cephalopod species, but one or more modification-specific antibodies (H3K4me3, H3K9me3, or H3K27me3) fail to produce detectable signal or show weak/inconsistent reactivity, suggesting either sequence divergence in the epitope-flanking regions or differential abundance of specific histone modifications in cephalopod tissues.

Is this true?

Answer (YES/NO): NO